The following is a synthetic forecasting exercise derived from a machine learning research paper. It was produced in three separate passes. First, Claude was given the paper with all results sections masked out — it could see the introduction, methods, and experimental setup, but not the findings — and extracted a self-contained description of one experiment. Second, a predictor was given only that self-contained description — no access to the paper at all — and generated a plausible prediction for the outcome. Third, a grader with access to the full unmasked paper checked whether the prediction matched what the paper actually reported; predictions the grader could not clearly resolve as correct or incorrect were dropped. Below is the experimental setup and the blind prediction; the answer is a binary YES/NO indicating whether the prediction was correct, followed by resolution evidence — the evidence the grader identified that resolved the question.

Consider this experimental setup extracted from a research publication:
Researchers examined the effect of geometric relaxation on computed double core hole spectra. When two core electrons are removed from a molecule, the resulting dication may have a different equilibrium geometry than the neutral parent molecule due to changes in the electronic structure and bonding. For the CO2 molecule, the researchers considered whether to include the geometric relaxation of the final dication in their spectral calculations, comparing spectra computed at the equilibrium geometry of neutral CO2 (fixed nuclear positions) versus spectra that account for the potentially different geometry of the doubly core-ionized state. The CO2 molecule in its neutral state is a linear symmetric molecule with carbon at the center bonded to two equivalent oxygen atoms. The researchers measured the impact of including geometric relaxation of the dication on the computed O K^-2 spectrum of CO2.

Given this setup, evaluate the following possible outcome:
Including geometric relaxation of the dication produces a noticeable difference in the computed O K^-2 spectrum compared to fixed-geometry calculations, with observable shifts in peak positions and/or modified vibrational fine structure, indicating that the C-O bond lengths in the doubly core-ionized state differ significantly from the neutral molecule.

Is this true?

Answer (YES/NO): NO